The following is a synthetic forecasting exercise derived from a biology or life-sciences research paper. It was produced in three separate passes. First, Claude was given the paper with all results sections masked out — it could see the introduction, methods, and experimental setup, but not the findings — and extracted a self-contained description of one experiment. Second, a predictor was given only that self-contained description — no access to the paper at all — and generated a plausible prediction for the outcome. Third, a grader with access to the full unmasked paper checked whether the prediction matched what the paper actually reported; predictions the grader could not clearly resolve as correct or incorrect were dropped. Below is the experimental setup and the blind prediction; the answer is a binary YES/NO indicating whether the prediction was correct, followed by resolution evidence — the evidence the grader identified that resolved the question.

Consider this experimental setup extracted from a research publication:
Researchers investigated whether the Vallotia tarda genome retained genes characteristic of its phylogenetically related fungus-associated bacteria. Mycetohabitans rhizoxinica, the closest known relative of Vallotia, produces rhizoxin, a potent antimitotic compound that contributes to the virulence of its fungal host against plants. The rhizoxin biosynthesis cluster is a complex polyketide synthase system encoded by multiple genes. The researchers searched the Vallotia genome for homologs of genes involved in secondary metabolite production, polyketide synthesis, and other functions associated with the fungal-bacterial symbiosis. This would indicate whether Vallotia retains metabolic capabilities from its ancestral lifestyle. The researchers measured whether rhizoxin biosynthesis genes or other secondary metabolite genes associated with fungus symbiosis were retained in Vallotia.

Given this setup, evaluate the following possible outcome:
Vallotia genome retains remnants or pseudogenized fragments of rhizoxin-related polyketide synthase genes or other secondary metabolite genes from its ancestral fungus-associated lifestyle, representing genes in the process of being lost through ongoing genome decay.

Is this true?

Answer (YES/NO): NO